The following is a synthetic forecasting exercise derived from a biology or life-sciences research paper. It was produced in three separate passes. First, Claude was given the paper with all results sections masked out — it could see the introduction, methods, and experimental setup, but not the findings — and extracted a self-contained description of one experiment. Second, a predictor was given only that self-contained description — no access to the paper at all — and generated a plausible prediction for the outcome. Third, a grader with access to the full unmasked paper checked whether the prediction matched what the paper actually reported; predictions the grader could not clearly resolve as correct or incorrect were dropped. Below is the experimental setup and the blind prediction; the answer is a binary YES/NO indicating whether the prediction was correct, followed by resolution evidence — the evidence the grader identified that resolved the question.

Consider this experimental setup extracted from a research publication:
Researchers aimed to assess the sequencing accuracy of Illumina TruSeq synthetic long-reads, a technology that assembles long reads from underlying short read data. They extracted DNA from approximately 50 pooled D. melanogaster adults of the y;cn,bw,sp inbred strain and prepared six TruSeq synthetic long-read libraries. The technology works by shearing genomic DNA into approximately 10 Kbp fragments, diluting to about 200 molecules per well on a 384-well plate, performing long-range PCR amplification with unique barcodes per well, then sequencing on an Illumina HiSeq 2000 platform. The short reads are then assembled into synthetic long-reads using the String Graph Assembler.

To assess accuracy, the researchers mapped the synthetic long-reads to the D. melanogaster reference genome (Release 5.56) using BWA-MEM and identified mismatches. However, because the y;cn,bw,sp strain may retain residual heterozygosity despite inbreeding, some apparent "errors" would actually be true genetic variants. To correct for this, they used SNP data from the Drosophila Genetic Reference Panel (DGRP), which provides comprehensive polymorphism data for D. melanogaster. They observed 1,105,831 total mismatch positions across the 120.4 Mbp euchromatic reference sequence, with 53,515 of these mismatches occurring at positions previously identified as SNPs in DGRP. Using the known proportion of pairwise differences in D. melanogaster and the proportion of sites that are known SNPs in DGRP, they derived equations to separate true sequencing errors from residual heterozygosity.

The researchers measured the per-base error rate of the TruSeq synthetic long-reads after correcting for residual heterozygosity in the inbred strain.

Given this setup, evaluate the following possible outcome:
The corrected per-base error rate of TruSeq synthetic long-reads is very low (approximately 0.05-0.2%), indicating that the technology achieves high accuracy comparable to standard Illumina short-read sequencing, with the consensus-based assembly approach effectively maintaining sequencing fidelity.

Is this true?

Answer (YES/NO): NO